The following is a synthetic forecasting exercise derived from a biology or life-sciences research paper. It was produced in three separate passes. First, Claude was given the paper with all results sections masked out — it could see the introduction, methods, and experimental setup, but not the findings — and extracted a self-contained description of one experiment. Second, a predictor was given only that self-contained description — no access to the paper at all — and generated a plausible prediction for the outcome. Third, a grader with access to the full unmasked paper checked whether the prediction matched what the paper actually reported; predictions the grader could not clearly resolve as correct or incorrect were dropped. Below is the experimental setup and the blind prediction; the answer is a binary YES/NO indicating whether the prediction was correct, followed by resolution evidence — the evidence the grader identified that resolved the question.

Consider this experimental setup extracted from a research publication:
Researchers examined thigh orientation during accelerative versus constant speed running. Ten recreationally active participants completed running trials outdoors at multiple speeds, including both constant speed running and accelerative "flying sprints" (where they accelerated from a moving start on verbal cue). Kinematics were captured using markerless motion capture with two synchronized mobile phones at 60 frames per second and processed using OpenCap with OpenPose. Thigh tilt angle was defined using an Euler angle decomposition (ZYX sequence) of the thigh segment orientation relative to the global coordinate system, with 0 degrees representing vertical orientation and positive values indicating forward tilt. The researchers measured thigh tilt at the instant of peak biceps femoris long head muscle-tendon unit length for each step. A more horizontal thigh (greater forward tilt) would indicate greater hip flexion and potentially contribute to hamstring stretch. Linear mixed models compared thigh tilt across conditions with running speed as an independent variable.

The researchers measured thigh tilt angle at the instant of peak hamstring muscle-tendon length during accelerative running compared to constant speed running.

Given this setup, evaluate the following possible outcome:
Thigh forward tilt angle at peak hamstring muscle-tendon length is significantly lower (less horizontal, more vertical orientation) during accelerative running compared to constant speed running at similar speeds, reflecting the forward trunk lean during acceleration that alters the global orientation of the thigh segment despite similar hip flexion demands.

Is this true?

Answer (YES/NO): NO